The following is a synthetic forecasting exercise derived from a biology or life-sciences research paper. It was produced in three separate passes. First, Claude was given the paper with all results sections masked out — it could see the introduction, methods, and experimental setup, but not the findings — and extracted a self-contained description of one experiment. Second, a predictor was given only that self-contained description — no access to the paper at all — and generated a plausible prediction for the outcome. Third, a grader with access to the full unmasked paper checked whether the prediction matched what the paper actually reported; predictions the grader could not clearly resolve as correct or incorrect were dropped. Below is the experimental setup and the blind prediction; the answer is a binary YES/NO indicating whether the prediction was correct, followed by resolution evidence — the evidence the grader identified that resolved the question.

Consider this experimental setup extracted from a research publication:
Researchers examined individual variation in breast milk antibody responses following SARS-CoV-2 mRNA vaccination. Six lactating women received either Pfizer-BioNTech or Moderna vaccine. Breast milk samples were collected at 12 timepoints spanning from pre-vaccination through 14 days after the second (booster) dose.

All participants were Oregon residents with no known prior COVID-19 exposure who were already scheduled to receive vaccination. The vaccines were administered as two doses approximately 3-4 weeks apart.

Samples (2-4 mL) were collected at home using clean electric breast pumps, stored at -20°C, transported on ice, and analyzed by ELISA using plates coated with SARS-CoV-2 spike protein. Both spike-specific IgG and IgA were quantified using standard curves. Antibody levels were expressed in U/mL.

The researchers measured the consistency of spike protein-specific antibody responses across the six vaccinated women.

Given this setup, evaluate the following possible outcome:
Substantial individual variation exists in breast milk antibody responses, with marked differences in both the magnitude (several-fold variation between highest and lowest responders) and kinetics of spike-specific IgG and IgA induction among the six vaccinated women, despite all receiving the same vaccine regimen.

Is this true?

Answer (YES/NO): YES